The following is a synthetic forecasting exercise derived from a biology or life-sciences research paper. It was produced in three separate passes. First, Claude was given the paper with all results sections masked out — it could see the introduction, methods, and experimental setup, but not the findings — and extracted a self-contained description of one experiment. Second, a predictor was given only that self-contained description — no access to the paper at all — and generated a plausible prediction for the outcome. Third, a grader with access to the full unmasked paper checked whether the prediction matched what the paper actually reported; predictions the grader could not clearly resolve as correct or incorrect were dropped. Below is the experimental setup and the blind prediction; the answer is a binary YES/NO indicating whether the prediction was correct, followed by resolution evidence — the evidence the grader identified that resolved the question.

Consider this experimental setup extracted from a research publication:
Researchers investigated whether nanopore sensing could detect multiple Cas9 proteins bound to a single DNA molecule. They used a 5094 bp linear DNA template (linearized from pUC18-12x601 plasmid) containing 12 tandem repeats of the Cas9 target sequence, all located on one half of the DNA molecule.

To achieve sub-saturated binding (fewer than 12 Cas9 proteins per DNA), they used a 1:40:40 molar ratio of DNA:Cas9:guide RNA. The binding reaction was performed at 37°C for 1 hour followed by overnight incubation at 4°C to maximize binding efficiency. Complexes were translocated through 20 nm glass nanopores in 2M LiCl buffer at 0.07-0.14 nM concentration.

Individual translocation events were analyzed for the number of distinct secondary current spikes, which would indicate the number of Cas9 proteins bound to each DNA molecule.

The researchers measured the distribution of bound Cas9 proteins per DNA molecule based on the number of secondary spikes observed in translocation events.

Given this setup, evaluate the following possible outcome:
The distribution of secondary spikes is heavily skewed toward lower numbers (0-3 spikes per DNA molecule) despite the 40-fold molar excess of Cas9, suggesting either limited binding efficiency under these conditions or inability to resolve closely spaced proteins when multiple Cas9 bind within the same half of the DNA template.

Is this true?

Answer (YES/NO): NO